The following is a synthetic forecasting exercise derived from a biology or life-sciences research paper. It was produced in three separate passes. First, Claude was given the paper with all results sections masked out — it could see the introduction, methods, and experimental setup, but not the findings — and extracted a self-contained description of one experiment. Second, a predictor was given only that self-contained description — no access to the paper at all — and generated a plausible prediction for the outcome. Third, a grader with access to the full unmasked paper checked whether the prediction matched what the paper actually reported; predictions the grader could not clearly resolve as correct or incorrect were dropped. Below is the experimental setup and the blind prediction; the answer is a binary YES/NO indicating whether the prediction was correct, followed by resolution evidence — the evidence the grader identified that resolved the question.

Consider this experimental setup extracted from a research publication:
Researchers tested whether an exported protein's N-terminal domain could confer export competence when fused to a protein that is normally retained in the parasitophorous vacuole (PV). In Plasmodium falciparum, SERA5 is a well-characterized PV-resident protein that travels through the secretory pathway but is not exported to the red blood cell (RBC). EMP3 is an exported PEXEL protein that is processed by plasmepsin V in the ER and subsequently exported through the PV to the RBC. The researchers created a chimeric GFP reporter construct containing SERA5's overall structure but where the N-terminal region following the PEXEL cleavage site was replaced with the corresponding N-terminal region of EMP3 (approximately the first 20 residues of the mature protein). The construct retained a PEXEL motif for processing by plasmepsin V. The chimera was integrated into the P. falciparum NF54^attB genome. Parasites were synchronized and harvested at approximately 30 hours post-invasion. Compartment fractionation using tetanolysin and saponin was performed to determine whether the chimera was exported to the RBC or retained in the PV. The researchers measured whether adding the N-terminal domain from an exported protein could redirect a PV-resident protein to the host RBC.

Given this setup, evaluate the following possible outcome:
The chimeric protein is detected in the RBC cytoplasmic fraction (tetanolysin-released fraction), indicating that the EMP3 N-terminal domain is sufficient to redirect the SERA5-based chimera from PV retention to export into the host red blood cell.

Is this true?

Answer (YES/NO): YES